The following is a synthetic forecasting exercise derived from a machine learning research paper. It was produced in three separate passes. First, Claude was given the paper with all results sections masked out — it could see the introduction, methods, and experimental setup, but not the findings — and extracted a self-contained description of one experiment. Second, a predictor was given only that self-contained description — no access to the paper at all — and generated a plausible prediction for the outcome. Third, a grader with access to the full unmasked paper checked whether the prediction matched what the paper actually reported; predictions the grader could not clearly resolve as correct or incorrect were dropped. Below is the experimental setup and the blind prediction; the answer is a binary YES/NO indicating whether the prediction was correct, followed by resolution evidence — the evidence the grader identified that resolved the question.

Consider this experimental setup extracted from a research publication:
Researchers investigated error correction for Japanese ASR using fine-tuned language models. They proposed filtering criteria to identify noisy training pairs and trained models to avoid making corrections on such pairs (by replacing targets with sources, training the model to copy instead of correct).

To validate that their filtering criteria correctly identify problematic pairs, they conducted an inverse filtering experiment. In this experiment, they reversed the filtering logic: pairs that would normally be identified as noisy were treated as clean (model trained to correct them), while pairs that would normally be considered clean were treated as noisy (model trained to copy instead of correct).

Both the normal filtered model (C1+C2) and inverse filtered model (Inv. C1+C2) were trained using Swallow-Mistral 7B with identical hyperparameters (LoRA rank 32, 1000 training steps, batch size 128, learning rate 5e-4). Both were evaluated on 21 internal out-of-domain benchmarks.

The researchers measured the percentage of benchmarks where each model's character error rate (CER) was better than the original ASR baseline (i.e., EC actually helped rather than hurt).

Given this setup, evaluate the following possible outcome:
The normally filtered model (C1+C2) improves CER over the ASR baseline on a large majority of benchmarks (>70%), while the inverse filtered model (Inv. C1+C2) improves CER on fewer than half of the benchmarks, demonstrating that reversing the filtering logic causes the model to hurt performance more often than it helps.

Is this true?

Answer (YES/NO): YES